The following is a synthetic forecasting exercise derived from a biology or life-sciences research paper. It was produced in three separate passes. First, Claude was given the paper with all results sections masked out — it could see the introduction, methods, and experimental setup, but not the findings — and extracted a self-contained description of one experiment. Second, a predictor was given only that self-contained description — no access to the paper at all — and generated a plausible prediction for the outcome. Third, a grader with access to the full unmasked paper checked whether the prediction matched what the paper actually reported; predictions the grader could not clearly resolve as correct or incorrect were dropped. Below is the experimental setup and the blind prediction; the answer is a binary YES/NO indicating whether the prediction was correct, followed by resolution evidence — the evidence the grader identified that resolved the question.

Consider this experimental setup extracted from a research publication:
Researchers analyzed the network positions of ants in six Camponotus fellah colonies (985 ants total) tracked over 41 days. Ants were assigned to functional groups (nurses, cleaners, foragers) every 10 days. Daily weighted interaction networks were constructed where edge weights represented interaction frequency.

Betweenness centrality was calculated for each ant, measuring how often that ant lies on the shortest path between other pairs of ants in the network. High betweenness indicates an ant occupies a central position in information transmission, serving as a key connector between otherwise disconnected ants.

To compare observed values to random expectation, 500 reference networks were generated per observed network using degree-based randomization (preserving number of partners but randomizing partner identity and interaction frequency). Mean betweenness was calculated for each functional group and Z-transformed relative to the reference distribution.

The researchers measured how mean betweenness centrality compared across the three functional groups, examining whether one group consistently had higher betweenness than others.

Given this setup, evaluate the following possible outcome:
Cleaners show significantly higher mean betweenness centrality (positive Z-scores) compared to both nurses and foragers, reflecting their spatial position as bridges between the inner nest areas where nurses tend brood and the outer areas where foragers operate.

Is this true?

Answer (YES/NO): YES